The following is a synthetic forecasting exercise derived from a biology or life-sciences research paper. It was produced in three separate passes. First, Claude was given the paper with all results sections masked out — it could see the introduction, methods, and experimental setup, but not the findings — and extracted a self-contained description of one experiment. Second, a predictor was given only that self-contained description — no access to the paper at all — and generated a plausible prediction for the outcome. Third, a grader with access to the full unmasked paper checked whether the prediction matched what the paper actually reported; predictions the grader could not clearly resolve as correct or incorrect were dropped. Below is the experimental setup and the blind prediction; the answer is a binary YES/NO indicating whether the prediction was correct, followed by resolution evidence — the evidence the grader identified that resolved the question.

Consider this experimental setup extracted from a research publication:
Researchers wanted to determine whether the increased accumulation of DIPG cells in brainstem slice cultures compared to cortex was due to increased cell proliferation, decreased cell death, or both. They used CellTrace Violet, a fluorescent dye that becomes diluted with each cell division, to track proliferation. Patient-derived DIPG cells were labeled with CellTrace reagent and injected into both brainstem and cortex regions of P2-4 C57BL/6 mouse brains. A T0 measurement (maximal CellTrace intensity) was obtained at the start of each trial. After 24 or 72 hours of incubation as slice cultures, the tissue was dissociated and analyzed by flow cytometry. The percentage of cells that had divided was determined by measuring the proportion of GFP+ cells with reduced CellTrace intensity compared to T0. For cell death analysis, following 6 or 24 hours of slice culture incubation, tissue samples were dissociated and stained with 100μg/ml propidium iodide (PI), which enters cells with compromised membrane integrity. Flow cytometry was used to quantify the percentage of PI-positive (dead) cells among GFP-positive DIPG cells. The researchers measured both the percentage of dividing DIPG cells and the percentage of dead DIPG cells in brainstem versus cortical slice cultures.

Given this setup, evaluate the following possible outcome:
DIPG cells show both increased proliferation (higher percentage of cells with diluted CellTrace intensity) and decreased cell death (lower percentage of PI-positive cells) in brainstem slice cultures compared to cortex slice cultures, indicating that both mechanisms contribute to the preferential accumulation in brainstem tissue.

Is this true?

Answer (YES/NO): YES